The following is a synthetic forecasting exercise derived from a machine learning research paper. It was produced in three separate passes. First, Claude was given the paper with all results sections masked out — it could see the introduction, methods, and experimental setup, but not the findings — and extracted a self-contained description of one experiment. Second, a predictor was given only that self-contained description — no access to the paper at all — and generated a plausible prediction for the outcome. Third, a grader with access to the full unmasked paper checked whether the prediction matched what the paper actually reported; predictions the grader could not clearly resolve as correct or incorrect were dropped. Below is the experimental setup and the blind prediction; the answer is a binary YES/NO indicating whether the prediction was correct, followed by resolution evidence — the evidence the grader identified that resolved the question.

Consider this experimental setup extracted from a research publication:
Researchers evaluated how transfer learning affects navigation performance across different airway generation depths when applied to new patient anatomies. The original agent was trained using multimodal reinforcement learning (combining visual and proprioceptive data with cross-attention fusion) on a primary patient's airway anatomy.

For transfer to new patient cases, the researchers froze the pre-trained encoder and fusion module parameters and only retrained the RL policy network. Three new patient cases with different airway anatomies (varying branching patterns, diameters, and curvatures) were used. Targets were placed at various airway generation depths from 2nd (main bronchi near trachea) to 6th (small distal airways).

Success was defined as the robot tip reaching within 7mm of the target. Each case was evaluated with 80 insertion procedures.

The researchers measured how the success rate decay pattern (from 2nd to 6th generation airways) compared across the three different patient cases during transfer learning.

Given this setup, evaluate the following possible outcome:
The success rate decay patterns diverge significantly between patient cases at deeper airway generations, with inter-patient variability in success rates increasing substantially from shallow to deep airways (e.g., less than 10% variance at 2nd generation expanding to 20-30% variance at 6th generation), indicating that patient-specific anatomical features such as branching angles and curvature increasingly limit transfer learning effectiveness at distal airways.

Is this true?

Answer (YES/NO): NO